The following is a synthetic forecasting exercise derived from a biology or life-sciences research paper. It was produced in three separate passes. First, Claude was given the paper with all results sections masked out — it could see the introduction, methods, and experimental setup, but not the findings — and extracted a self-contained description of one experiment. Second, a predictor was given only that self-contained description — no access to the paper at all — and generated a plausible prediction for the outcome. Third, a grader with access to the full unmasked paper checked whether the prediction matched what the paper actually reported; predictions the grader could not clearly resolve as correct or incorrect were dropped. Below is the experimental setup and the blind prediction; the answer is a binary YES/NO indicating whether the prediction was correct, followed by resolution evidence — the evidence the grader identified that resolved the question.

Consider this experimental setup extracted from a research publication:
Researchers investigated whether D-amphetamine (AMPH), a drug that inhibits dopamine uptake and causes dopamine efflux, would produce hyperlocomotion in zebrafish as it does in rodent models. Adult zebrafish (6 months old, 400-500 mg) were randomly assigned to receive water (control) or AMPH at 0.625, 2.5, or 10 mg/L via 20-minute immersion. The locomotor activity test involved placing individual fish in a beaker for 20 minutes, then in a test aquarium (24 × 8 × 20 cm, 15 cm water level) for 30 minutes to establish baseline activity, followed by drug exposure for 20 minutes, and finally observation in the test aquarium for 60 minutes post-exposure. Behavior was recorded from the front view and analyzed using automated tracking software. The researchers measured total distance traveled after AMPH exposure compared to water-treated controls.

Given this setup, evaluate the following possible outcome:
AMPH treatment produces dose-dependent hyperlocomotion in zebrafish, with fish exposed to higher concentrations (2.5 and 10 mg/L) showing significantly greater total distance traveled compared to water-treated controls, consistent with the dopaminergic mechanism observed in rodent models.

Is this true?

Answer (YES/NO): NO